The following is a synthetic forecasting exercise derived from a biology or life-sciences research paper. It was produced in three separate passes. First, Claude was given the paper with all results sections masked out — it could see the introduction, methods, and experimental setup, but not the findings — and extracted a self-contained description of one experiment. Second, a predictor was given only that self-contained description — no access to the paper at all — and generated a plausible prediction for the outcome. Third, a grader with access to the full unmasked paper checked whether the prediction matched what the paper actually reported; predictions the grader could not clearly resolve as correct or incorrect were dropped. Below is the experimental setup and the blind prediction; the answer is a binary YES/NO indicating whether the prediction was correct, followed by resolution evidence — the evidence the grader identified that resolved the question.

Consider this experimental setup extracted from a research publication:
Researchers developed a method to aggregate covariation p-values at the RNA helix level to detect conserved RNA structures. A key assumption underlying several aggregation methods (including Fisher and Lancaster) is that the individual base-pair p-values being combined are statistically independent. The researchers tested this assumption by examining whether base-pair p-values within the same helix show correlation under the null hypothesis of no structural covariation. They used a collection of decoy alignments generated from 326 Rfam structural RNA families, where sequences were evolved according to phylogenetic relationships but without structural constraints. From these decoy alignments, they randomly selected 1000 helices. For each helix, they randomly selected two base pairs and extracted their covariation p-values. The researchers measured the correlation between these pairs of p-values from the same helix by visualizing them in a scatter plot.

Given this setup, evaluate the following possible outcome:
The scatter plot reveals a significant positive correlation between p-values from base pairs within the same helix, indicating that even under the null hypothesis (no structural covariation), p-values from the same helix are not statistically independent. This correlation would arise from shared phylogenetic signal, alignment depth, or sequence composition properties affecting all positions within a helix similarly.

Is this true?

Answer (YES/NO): NO